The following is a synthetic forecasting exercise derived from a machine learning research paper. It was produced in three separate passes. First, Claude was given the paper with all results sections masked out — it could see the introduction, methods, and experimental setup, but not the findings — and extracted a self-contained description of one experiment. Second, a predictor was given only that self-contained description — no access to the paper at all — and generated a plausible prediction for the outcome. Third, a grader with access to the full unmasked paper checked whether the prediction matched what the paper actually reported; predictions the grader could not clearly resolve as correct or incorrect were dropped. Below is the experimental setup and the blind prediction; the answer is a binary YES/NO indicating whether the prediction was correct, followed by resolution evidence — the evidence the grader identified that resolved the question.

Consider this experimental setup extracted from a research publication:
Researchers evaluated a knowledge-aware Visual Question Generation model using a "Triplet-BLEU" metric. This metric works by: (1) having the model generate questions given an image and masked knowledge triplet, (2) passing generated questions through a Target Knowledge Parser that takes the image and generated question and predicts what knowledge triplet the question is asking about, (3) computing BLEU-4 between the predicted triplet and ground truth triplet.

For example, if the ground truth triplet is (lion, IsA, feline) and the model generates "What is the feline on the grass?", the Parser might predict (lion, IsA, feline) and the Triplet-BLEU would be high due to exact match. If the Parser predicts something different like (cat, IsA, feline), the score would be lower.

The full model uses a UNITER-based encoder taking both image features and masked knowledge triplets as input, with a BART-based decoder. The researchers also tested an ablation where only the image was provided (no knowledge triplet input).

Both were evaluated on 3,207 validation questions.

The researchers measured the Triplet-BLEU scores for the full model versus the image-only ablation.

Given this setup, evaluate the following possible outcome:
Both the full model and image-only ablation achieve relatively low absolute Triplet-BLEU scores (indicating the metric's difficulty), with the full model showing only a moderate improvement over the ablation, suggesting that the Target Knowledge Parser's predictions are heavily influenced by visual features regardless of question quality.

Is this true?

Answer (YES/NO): NO